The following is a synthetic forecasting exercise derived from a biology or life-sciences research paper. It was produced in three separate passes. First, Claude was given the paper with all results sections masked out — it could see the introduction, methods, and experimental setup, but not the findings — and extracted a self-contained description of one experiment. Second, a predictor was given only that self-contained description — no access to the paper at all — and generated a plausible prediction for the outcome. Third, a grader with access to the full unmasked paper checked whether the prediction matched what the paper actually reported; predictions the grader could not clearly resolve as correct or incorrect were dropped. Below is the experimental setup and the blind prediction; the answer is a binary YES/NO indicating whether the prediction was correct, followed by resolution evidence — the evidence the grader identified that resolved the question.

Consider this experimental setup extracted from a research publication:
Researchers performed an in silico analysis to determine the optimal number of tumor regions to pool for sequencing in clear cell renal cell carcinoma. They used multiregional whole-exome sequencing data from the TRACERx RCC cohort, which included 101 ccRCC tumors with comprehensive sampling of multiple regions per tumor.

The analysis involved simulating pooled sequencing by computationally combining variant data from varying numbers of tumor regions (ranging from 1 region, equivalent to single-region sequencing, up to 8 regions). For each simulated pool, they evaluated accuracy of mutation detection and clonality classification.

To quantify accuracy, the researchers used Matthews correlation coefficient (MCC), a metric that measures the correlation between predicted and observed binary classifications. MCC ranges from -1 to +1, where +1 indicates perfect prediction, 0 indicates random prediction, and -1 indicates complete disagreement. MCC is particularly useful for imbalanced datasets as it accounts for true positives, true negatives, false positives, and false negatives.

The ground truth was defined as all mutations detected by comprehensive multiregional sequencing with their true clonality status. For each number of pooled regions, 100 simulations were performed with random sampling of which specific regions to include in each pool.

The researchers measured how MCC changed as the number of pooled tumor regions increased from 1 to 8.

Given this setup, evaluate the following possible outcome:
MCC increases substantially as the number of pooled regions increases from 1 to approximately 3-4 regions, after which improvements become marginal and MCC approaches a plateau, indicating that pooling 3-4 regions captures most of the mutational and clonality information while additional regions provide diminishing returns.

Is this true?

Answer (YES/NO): YES